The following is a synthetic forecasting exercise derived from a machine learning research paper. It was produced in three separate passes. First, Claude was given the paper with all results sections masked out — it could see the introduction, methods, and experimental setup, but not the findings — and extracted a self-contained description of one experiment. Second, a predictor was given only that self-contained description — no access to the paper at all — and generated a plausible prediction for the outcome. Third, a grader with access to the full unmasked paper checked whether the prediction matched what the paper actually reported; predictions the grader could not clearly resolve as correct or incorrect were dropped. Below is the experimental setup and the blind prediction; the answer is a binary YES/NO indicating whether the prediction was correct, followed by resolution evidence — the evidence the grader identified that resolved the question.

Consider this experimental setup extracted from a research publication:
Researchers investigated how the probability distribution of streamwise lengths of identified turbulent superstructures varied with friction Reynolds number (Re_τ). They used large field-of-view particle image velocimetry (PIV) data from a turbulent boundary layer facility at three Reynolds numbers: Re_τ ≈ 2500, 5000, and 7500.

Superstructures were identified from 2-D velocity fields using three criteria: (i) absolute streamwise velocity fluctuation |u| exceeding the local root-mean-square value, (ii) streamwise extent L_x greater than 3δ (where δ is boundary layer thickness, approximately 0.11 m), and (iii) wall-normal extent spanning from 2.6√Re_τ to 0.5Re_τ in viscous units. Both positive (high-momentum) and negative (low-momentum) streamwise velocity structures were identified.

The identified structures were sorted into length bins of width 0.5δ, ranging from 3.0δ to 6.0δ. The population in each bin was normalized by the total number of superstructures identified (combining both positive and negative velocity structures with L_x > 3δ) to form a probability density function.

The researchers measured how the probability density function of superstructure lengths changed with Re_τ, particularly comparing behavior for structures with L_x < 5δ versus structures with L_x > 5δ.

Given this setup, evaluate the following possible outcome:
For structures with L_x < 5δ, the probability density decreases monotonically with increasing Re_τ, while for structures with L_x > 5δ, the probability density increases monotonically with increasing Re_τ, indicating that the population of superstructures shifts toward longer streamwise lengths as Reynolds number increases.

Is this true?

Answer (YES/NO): NO